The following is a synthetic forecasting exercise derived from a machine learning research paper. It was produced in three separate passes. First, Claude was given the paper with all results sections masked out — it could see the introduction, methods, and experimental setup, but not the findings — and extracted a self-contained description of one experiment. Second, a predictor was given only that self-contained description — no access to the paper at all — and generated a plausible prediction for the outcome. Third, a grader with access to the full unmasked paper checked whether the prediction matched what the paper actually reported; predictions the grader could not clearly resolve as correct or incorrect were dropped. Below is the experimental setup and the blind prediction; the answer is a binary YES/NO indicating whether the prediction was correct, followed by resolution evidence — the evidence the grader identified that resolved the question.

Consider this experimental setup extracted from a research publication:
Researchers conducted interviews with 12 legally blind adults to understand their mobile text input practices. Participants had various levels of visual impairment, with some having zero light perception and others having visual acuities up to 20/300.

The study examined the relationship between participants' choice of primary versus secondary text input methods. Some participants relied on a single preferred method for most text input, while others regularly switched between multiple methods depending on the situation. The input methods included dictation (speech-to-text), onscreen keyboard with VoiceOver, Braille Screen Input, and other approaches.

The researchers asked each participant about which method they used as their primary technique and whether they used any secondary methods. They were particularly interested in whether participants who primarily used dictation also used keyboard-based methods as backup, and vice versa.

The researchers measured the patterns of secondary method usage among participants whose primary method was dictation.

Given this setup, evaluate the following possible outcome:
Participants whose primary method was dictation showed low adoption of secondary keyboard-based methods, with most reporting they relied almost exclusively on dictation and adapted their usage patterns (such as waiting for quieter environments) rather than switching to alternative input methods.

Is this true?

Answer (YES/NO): NO